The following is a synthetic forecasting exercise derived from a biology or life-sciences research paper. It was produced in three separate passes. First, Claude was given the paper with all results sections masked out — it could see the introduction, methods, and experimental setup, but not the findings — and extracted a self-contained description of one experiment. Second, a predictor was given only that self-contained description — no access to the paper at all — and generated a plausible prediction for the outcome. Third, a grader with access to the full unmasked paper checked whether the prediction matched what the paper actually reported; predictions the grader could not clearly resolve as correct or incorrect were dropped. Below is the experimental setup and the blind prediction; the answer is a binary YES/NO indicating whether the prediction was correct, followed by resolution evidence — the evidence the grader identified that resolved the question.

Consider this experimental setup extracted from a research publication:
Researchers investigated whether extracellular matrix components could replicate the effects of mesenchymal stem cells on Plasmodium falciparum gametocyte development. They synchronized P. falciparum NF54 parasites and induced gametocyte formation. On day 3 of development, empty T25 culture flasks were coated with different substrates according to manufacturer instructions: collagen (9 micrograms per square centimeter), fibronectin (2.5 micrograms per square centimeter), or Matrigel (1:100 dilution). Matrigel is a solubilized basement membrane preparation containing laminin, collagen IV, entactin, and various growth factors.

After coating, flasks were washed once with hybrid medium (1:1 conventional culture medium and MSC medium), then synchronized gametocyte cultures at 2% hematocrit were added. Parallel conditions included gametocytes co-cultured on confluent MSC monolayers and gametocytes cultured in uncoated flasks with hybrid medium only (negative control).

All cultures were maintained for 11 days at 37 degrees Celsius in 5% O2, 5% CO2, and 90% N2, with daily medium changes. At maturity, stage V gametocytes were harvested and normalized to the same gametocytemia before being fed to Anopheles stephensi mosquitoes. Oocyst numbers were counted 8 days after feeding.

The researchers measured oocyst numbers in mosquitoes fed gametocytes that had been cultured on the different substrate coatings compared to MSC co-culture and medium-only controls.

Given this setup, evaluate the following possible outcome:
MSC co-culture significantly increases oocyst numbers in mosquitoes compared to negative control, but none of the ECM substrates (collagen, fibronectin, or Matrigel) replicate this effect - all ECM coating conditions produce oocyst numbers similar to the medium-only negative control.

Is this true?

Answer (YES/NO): YES